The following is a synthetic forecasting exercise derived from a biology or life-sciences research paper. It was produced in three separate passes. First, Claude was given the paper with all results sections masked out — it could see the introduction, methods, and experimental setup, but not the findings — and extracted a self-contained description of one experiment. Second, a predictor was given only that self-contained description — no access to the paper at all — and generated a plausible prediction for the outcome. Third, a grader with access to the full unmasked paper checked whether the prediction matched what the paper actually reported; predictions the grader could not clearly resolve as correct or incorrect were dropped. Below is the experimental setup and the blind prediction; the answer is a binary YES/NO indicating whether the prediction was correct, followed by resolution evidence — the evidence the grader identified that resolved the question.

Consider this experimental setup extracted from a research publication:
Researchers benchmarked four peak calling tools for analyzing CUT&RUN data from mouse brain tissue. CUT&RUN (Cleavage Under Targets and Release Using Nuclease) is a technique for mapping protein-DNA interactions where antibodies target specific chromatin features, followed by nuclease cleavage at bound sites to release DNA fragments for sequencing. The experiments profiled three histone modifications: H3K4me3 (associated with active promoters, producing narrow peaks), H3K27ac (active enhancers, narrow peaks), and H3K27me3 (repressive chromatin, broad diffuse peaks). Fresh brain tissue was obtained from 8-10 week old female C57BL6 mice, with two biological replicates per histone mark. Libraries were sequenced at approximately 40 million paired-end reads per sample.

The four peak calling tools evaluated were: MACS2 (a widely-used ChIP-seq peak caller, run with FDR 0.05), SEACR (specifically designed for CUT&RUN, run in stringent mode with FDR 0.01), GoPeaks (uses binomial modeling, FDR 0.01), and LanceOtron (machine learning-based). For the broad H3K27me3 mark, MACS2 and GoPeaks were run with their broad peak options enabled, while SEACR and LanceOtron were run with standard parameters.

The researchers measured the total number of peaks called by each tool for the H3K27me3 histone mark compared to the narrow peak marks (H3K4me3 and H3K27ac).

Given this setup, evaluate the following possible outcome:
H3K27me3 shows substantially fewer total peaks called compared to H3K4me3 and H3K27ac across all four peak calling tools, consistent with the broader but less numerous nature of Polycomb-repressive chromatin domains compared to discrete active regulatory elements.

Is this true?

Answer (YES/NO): NO